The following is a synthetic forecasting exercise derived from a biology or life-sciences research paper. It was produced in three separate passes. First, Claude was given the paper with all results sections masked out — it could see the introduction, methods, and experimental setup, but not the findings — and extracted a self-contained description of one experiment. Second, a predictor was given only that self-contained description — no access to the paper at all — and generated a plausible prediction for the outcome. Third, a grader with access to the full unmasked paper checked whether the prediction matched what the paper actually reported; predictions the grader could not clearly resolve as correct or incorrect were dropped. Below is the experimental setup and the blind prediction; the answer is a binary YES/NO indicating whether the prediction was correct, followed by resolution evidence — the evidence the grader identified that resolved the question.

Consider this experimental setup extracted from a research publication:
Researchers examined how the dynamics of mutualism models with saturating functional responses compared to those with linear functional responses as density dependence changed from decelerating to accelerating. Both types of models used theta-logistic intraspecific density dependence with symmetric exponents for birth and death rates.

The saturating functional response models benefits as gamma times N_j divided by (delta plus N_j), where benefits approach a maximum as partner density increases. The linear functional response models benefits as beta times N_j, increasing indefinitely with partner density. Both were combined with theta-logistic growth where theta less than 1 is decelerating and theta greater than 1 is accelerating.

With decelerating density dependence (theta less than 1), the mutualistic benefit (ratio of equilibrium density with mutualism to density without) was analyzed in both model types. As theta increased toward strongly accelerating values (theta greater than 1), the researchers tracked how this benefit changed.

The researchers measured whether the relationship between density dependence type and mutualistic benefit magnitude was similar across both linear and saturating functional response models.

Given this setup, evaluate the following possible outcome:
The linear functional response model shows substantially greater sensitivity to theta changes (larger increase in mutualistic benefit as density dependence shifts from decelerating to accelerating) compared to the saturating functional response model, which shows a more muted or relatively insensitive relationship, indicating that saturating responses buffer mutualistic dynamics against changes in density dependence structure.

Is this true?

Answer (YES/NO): NO